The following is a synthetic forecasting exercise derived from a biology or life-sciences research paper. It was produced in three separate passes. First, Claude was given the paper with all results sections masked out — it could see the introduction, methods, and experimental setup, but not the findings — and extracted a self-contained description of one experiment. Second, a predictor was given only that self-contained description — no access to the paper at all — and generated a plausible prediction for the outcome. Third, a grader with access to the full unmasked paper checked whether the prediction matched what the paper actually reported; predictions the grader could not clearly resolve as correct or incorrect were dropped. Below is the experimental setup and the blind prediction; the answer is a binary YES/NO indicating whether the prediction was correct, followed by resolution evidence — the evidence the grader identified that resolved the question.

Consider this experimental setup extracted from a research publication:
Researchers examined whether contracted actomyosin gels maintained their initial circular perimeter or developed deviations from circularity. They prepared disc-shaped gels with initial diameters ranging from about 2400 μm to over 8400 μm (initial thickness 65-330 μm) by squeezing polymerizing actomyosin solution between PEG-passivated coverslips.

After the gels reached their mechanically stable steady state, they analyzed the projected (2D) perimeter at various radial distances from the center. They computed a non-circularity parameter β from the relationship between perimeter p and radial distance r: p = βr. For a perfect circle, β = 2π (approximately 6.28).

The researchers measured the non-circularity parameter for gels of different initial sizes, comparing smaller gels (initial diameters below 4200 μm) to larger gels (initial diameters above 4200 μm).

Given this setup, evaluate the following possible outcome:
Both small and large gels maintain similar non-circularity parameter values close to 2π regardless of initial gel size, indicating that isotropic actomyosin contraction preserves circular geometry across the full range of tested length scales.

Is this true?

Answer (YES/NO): NO